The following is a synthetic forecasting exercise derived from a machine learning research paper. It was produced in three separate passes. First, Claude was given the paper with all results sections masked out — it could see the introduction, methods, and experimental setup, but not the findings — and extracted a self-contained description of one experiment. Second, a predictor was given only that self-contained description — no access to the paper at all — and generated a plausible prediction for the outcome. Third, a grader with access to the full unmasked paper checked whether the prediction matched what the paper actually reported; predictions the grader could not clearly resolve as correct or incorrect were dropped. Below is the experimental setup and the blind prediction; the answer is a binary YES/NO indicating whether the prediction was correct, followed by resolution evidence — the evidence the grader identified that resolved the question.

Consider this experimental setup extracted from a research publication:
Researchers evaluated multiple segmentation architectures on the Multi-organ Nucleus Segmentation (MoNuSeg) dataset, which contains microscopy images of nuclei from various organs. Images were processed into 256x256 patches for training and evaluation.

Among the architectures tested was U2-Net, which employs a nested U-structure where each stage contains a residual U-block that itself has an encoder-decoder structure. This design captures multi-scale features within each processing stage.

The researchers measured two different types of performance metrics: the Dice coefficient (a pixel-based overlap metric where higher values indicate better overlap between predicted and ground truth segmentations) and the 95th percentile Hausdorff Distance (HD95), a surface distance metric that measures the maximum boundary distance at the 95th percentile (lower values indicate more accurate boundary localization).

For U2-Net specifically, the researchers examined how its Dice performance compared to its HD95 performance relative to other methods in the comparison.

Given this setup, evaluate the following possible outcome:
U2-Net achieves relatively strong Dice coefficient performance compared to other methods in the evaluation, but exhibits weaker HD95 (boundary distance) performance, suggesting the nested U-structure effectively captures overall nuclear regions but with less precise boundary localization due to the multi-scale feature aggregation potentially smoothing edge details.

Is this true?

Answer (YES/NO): YES